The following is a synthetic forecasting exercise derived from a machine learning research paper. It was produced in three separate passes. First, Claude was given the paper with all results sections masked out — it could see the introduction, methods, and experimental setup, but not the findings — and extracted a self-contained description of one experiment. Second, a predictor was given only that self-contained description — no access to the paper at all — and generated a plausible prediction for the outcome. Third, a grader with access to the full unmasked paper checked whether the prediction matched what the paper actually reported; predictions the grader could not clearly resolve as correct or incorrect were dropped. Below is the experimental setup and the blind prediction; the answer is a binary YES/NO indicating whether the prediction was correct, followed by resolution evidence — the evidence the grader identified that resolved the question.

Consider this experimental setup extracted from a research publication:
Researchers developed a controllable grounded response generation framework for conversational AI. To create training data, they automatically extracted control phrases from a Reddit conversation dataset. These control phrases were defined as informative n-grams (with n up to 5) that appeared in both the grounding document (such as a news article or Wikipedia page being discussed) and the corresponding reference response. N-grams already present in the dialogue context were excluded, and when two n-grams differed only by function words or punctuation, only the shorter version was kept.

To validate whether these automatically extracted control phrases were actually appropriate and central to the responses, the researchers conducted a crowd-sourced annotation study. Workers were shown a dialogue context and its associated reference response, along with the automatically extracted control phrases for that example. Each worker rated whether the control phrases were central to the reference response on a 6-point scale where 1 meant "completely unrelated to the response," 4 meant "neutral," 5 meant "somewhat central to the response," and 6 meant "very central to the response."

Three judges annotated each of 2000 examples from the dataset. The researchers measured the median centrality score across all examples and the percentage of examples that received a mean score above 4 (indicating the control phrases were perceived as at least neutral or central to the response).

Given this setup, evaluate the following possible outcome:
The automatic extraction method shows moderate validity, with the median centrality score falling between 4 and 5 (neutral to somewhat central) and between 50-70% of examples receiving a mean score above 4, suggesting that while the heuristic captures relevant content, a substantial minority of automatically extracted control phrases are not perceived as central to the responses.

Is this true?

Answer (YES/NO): YES